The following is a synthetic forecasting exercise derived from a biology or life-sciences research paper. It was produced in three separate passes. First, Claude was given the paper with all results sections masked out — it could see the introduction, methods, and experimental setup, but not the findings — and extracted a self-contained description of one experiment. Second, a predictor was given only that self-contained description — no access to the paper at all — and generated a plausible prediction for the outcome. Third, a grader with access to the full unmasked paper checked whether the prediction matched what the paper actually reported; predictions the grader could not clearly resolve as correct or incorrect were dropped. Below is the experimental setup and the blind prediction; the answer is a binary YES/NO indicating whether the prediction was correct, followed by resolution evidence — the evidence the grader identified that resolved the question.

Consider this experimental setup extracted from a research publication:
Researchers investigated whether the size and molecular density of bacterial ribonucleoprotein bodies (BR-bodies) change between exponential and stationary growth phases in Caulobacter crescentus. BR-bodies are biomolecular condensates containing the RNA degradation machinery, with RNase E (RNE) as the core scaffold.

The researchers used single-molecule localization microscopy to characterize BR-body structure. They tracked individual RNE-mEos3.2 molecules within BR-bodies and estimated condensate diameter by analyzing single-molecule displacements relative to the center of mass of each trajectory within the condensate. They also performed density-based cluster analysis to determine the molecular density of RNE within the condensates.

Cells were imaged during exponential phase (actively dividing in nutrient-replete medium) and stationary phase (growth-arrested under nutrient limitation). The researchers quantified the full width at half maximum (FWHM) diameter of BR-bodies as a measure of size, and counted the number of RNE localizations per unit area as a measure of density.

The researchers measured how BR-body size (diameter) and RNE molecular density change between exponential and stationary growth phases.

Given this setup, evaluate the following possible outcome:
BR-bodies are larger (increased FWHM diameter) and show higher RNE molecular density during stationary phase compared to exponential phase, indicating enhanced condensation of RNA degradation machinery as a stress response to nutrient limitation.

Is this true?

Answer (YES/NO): NO